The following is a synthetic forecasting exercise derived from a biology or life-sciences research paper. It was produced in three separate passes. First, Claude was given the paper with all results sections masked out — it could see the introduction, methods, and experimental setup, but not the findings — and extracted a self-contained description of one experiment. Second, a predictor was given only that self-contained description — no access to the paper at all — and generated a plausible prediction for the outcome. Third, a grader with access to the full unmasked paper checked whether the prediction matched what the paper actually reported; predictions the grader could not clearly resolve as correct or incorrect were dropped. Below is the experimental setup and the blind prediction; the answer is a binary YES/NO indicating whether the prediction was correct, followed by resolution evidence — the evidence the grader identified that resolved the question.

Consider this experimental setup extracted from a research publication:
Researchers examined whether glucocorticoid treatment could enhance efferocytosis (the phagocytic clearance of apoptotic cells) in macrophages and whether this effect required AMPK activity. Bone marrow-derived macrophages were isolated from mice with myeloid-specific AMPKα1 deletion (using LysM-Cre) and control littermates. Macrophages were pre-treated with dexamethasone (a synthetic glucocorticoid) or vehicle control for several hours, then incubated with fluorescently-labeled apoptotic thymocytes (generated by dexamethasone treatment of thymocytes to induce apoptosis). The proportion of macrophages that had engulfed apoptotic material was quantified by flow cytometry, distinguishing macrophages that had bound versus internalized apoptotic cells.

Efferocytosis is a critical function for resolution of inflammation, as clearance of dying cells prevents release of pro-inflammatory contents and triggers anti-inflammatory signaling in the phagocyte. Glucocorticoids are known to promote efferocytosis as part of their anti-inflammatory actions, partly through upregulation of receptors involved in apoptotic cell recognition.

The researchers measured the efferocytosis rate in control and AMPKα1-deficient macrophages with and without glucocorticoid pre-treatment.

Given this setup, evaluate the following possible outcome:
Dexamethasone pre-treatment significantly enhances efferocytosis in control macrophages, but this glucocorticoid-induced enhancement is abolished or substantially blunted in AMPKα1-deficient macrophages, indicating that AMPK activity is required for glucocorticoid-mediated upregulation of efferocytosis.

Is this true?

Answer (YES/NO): YES